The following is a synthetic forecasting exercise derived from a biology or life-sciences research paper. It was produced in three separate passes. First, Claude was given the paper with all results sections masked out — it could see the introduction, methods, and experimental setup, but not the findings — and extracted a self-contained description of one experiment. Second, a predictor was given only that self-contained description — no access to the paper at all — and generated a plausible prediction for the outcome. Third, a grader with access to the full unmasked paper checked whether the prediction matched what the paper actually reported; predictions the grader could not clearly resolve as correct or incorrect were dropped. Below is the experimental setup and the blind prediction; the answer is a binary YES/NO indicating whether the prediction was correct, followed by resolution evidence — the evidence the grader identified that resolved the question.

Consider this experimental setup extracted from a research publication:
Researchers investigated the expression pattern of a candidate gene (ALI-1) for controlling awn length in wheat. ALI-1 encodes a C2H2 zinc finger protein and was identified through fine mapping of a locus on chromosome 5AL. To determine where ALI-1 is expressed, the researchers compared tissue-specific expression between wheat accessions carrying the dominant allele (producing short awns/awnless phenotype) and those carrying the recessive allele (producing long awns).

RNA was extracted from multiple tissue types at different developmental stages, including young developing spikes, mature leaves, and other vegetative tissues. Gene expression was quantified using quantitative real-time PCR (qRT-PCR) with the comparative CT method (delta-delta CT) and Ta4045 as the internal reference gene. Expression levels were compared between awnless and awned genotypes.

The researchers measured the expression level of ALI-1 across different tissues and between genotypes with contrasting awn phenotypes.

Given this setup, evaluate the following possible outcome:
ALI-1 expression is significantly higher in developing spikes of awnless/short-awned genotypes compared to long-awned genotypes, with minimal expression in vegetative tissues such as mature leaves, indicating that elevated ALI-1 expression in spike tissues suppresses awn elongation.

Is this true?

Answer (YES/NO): YES